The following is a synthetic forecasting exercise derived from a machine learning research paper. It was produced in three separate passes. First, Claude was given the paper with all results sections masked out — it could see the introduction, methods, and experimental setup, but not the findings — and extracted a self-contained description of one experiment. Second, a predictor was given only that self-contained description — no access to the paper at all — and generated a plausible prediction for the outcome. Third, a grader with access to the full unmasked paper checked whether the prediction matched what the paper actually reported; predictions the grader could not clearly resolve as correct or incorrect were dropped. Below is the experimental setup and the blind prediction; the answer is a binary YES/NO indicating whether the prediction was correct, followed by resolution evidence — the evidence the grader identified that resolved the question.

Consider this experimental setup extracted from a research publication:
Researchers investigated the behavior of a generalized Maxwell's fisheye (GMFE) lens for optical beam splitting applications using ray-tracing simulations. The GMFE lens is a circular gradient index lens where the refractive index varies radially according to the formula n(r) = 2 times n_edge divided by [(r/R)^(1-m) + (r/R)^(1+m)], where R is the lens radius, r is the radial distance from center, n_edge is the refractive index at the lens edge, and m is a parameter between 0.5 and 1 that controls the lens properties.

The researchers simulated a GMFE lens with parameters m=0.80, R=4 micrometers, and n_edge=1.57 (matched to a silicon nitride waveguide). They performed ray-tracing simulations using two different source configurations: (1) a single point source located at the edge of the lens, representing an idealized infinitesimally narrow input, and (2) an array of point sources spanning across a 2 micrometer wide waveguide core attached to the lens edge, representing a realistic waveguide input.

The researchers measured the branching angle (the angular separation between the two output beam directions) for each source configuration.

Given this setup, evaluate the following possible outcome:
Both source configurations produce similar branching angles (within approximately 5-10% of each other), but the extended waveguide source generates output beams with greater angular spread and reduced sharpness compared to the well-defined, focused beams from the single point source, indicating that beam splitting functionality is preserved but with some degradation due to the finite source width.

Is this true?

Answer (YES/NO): NO